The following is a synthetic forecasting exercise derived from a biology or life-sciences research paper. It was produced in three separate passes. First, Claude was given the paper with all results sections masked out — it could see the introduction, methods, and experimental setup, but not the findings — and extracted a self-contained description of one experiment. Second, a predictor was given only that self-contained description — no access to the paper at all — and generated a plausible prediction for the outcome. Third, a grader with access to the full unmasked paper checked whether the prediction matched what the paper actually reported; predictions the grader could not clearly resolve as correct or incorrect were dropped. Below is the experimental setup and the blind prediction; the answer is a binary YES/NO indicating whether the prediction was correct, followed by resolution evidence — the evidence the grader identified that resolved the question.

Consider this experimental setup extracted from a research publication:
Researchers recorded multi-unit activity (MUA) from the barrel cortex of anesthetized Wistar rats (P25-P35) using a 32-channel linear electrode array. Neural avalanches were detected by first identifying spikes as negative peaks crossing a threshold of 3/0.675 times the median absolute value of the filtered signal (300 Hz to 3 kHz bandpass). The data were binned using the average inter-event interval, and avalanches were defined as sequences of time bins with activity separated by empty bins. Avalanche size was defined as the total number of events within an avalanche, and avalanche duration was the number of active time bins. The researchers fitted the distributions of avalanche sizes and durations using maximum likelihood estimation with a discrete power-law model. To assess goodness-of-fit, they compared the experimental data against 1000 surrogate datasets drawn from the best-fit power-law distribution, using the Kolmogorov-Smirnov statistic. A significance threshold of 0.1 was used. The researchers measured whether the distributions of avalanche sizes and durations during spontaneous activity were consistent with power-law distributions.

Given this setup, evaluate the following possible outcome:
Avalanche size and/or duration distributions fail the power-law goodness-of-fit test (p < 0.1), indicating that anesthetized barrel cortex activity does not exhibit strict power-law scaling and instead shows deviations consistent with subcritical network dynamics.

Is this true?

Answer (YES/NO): NO